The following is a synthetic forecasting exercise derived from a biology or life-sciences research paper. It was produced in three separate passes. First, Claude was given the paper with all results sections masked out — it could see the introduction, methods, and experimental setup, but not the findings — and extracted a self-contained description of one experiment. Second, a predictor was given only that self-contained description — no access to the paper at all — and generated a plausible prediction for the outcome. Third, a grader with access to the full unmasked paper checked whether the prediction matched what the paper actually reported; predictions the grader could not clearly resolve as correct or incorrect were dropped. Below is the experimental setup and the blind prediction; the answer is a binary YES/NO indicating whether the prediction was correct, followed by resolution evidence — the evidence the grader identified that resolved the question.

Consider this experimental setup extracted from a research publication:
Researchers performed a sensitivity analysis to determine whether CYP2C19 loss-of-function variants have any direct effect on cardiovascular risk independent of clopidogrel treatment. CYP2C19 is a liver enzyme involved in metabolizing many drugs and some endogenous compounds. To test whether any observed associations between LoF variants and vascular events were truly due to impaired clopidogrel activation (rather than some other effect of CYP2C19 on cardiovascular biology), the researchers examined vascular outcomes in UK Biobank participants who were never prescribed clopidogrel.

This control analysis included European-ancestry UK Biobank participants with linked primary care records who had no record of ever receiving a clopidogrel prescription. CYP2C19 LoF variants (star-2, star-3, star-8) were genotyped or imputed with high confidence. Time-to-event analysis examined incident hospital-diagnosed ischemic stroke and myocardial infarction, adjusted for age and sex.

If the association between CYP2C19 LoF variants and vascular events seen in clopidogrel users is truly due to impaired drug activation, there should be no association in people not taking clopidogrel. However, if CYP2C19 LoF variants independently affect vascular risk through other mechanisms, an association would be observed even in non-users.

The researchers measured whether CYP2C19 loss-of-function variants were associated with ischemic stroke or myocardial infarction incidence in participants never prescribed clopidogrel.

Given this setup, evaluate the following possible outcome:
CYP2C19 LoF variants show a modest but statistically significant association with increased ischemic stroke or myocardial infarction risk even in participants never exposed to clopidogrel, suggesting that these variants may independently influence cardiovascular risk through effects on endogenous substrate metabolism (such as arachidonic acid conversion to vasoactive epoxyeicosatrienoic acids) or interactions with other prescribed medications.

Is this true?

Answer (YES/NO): NO